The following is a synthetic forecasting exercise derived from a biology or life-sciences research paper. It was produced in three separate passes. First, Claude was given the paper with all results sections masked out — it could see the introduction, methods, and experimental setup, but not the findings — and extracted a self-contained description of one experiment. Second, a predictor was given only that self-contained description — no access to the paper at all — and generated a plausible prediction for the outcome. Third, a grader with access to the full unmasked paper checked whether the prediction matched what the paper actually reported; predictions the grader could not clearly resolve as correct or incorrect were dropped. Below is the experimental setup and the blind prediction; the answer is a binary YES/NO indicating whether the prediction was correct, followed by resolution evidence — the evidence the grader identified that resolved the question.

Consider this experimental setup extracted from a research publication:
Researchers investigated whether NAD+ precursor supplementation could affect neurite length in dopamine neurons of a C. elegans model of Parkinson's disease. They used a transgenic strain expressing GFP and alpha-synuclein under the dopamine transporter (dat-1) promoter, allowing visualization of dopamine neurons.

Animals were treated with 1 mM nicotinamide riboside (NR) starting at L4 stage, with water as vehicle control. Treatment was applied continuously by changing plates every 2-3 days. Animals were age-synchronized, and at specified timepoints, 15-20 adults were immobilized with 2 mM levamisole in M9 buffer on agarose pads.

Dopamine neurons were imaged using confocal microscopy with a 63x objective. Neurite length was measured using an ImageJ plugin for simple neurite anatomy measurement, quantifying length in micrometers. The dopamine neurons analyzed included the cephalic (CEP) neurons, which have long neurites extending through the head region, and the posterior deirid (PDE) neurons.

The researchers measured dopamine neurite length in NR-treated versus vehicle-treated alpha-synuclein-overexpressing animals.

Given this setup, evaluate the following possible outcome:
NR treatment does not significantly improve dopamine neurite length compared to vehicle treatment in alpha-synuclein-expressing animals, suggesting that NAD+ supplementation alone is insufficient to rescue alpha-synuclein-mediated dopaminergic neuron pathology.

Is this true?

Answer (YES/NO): NO